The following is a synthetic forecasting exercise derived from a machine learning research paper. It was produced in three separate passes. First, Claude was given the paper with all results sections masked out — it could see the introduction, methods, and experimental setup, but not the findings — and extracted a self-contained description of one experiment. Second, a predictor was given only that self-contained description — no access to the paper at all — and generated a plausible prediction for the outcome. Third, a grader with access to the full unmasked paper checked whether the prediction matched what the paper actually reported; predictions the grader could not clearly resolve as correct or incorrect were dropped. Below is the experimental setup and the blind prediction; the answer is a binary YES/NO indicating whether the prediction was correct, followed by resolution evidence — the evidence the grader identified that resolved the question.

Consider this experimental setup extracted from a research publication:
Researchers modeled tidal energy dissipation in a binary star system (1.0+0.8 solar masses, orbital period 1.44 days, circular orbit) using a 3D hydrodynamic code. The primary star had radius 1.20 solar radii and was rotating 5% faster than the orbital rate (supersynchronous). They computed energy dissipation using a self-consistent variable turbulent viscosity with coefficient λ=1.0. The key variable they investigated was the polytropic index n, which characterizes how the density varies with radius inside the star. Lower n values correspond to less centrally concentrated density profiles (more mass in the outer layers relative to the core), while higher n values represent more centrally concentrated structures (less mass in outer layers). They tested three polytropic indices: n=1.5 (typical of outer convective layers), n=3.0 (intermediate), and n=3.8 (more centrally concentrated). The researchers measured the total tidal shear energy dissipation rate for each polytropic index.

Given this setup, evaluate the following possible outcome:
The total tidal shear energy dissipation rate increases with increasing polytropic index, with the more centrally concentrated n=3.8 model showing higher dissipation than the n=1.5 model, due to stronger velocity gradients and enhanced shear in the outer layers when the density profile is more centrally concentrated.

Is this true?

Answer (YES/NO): NO